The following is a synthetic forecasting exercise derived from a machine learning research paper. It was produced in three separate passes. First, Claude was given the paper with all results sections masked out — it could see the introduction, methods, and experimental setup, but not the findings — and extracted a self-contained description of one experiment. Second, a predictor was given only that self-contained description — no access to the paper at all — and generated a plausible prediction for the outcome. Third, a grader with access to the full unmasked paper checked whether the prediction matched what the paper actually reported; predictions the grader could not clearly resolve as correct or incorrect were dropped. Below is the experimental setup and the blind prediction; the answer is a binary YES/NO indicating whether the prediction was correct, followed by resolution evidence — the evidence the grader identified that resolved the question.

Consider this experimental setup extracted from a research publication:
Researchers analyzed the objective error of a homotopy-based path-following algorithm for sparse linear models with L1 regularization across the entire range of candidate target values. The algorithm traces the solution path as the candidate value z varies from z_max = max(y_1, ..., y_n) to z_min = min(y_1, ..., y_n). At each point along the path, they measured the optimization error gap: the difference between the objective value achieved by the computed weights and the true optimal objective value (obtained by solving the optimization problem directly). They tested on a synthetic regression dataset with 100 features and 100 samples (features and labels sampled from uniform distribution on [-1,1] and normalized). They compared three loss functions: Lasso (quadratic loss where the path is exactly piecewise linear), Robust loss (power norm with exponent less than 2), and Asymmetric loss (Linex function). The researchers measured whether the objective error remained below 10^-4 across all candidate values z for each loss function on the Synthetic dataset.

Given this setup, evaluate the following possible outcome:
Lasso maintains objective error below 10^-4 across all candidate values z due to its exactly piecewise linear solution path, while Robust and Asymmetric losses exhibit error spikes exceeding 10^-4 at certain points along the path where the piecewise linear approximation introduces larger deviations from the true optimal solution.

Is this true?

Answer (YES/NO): NO